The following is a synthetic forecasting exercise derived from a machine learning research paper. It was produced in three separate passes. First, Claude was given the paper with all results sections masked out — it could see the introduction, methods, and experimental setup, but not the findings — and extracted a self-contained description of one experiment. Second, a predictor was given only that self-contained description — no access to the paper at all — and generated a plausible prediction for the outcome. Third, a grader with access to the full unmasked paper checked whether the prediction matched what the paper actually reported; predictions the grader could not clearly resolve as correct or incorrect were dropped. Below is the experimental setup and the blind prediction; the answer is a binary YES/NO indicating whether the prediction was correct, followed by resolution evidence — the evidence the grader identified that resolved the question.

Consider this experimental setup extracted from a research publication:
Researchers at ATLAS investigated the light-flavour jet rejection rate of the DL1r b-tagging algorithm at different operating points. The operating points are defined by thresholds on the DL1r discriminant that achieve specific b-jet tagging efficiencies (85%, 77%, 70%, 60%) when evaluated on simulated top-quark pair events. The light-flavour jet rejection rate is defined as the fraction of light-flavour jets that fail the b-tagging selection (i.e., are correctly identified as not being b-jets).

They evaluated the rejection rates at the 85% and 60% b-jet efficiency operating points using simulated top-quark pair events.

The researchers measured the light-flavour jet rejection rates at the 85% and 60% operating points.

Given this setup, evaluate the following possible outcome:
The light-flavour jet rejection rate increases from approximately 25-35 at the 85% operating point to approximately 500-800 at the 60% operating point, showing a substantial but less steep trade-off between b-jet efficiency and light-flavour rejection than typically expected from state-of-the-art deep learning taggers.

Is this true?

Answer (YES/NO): NO